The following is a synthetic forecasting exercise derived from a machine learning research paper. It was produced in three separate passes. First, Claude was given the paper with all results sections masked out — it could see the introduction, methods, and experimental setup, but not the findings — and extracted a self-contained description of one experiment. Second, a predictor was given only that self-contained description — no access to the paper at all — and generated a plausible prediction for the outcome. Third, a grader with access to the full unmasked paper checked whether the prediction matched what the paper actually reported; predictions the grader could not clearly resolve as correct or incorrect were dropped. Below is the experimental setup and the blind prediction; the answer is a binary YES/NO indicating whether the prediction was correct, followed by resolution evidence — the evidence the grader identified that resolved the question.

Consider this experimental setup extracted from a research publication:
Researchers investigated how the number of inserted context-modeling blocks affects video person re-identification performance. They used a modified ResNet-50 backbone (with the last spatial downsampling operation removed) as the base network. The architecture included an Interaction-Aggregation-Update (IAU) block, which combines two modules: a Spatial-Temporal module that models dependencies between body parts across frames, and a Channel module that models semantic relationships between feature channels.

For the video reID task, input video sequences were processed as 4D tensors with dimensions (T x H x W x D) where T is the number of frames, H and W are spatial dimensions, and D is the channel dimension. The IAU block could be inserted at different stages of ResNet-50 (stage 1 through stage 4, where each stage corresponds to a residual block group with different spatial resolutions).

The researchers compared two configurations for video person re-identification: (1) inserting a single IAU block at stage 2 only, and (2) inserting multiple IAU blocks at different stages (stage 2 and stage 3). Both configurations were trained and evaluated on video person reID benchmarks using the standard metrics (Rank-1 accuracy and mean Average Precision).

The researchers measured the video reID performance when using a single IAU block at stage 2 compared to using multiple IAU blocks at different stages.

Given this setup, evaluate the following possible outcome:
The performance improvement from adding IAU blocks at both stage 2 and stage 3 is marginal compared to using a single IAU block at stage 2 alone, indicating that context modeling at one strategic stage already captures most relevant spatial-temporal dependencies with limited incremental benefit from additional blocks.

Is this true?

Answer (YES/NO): YES